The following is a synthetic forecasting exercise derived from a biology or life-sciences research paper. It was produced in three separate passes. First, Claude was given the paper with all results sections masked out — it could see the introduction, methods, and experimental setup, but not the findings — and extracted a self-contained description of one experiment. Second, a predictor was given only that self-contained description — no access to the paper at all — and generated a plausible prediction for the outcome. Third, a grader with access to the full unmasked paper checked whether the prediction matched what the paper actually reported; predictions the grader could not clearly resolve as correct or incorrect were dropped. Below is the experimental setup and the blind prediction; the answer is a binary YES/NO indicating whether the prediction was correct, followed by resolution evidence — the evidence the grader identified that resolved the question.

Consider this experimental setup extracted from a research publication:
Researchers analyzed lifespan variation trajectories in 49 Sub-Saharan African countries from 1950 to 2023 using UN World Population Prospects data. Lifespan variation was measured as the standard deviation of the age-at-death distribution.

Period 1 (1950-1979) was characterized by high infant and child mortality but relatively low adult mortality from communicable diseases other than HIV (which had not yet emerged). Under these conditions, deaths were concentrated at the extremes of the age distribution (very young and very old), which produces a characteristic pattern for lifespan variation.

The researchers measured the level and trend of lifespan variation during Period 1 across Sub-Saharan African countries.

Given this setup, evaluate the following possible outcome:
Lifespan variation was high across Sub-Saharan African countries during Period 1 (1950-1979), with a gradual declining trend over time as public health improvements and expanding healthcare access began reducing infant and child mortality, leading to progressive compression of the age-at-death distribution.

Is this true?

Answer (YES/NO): NO